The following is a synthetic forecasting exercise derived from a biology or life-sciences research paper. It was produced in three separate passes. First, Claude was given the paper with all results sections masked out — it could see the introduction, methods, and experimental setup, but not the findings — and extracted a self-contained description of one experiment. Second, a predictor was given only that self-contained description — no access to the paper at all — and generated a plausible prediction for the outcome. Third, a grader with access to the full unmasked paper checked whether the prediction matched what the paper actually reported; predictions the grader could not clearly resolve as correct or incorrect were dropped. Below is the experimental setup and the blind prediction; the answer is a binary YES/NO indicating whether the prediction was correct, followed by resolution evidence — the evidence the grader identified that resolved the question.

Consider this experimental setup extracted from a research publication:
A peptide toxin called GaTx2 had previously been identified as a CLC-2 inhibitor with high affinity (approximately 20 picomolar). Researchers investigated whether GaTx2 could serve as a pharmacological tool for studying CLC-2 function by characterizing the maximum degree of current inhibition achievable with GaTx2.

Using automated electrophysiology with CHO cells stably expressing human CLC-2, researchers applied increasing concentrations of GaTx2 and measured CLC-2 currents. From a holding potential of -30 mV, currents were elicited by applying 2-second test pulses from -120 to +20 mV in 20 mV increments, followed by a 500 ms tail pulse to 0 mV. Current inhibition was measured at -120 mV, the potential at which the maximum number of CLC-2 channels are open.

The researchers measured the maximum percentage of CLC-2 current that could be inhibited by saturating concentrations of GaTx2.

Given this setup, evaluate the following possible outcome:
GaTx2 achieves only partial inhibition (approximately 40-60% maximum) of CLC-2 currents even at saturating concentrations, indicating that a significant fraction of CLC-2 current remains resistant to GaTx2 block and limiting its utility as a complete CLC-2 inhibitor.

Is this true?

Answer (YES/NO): YES